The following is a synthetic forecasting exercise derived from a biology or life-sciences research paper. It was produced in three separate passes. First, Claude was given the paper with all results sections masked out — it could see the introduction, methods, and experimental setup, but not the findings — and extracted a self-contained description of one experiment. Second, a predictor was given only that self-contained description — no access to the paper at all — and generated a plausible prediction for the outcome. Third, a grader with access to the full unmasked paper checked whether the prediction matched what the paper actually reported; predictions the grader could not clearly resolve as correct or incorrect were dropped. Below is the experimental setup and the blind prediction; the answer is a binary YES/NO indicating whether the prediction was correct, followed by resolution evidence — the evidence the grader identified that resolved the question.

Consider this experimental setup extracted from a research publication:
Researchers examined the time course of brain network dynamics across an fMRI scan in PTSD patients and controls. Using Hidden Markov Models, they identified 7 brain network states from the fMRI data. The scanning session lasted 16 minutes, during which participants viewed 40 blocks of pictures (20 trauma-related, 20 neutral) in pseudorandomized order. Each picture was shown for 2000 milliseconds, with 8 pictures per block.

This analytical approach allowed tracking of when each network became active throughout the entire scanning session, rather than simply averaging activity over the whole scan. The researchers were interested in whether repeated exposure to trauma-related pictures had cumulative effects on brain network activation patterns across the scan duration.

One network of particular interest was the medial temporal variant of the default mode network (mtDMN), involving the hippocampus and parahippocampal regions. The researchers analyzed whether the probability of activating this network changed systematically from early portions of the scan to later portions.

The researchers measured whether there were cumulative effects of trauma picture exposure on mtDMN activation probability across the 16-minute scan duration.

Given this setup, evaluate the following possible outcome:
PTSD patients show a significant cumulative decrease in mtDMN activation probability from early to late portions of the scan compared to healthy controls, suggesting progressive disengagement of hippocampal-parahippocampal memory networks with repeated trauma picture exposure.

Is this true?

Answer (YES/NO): NO